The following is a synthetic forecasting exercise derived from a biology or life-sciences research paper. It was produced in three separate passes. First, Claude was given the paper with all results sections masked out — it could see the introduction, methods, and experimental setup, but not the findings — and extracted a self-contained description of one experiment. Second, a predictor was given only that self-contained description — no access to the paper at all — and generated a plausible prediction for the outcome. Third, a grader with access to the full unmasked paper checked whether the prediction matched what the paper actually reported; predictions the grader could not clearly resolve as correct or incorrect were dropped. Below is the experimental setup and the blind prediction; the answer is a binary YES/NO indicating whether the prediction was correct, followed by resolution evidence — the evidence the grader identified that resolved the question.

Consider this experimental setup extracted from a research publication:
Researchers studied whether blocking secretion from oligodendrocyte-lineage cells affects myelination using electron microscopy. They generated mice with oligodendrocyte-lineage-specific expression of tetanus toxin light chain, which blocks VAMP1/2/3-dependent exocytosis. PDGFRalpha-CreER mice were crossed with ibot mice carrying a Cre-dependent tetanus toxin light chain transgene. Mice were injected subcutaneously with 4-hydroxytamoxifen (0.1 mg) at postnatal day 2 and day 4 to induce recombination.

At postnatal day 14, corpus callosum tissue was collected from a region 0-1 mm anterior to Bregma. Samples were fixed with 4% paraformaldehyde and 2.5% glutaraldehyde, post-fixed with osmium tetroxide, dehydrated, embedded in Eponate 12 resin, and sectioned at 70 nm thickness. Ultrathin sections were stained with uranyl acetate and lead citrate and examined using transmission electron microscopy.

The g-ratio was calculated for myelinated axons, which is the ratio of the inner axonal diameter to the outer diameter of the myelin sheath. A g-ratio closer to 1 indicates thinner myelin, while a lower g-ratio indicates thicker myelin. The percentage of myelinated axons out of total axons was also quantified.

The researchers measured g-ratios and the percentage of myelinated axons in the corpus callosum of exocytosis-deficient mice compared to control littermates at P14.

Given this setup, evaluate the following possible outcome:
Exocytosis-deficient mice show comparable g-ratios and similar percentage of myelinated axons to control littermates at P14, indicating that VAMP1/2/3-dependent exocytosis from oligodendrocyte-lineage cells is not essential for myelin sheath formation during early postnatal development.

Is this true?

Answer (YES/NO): NO